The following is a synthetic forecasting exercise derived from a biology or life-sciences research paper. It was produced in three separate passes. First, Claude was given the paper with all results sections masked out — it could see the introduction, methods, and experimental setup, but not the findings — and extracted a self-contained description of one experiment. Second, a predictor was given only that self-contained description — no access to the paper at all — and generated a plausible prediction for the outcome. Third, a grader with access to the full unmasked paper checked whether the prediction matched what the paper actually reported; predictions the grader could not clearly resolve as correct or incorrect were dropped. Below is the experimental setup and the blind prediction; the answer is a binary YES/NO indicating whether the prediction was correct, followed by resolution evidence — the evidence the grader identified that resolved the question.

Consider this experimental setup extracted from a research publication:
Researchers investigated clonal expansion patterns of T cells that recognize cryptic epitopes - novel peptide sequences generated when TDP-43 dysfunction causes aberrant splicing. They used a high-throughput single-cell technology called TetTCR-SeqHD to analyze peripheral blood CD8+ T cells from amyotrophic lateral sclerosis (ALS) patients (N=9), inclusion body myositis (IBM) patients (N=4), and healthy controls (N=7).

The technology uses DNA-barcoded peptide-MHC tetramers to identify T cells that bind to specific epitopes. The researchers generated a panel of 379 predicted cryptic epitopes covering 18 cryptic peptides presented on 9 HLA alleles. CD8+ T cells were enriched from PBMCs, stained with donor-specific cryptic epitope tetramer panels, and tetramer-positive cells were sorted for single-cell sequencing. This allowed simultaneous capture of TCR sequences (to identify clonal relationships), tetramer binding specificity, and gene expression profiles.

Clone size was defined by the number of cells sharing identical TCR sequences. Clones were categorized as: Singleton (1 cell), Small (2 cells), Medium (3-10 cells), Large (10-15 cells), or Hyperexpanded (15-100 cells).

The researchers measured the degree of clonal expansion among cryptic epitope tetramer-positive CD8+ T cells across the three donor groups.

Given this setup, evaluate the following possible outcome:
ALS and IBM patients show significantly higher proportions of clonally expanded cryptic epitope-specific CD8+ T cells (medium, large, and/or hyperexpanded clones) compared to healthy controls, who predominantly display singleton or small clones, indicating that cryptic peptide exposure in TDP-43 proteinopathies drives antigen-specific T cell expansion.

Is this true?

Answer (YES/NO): YES